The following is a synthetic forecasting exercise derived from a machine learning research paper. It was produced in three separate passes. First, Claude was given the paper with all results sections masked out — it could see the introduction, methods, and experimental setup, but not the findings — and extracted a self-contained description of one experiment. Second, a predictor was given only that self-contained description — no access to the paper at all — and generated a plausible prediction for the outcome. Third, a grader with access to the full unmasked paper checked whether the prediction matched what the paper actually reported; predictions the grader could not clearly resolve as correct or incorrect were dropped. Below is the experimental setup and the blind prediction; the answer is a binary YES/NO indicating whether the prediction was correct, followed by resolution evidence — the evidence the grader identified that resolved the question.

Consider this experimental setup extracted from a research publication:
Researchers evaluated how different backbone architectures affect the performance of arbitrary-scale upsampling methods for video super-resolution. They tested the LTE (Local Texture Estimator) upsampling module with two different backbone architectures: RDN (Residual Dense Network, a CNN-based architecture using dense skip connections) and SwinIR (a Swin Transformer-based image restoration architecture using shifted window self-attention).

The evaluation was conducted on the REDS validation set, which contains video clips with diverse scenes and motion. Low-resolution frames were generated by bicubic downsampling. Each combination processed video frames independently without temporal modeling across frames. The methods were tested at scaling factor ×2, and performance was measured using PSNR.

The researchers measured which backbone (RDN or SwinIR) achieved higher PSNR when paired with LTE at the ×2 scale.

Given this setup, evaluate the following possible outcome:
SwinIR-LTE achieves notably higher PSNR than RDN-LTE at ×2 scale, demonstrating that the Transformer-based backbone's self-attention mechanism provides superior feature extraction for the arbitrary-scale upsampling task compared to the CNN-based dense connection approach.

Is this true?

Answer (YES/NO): NO